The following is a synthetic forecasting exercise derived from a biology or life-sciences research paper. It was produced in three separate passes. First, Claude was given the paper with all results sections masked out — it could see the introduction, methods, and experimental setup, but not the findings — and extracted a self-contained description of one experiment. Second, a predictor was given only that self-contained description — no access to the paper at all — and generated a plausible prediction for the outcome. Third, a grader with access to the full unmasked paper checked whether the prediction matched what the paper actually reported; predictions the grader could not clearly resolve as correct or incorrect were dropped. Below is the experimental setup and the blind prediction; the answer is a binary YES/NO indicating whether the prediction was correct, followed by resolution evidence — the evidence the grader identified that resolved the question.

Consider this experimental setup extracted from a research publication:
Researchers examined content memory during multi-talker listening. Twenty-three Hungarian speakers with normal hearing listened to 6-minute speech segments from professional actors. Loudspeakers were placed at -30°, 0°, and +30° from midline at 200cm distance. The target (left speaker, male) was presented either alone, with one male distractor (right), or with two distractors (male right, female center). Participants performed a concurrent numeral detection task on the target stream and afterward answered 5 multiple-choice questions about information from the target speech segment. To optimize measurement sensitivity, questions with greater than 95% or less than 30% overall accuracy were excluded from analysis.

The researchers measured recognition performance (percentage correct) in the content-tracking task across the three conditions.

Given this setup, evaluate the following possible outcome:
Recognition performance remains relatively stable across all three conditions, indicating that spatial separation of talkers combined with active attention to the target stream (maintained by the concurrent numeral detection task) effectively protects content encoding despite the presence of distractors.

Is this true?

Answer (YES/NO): NO